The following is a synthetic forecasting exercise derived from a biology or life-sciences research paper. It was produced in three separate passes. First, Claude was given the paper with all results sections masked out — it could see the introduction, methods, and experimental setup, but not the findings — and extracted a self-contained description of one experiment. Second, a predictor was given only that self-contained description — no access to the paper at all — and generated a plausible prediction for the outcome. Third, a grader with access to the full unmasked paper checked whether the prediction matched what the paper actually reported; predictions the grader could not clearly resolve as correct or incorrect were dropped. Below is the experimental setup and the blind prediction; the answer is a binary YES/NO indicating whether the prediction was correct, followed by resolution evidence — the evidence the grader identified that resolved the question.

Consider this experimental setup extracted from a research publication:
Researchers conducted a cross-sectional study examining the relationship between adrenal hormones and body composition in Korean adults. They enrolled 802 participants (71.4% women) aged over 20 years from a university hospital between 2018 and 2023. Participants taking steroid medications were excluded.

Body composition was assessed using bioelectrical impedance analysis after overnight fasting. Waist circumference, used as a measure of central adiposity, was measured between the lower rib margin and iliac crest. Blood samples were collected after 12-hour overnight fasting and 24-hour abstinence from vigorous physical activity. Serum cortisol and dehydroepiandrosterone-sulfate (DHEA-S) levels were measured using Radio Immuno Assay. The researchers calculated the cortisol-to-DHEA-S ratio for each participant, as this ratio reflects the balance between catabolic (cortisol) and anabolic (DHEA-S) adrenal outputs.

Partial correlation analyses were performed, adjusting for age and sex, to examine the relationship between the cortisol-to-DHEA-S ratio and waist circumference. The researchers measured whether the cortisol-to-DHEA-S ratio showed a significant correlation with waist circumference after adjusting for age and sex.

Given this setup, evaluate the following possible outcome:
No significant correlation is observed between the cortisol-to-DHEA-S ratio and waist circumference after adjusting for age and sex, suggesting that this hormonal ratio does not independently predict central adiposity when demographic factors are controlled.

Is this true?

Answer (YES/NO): YES